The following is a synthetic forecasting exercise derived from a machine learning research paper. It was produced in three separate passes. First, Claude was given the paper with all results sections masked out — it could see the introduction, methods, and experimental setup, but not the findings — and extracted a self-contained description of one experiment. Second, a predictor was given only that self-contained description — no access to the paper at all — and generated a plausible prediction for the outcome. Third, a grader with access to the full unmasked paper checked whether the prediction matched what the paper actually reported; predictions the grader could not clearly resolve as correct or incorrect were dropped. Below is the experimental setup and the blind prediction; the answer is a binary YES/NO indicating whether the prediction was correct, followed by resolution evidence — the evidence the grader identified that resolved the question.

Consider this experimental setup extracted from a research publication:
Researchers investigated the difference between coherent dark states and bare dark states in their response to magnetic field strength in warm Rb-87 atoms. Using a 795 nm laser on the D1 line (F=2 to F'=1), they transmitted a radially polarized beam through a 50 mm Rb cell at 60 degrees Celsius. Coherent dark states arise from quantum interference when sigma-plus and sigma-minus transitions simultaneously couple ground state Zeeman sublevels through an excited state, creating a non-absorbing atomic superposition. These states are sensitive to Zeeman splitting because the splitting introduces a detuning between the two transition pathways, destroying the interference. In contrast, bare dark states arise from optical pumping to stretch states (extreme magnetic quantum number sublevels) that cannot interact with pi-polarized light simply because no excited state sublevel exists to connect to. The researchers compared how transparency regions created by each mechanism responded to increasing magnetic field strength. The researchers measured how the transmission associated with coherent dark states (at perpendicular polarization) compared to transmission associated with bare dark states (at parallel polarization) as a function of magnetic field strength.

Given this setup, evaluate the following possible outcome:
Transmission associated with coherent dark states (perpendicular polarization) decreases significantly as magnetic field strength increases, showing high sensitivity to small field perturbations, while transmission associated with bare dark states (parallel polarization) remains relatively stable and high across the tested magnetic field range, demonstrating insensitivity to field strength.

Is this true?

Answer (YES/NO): YES